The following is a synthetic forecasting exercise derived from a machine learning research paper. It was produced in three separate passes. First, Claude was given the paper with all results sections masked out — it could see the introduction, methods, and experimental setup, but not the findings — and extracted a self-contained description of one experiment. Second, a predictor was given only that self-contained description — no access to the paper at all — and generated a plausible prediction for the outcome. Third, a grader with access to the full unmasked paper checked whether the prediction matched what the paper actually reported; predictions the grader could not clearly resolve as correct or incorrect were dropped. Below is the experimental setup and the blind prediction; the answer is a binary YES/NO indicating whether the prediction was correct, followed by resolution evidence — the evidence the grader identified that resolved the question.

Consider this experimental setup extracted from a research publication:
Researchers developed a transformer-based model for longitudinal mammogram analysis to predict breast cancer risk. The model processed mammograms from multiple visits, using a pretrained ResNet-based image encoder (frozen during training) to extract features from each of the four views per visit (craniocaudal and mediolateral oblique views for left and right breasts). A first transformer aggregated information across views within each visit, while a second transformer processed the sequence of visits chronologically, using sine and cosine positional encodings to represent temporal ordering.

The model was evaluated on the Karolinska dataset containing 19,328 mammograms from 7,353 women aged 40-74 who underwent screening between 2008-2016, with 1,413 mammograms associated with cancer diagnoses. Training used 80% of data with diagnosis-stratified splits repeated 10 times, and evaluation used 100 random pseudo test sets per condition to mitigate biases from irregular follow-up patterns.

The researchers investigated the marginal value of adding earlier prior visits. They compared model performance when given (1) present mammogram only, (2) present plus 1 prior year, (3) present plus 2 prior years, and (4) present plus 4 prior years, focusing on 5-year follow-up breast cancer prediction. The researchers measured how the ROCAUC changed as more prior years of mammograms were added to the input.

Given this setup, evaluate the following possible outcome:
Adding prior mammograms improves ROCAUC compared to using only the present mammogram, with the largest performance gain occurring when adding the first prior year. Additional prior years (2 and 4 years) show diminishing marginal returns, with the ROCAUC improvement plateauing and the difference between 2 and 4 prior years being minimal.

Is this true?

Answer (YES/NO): NO